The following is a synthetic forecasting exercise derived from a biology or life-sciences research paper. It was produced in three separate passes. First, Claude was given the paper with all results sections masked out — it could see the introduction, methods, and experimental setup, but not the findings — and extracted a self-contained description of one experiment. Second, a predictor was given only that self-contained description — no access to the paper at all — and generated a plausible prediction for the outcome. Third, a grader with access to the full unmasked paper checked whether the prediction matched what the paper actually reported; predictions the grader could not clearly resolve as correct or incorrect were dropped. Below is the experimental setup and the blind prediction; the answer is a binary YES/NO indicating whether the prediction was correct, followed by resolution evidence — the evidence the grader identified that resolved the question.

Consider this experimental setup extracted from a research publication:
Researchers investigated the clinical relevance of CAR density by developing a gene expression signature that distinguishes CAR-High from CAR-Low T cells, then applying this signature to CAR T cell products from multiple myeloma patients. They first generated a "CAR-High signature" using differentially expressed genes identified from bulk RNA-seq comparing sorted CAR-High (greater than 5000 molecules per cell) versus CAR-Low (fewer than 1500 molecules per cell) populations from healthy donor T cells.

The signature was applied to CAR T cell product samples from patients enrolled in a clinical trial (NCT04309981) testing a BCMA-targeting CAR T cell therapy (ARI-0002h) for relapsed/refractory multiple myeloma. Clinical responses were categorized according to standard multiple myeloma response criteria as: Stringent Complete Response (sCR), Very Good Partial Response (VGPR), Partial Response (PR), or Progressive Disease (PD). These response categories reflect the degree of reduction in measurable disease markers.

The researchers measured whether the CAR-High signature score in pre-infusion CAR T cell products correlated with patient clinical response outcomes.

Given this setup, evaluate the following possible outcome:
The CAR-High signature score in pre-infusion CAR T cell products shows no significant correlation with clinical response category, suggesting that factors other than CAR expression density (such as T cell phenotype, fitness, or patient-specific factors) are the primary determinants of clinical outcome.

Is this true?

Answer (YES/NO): NO